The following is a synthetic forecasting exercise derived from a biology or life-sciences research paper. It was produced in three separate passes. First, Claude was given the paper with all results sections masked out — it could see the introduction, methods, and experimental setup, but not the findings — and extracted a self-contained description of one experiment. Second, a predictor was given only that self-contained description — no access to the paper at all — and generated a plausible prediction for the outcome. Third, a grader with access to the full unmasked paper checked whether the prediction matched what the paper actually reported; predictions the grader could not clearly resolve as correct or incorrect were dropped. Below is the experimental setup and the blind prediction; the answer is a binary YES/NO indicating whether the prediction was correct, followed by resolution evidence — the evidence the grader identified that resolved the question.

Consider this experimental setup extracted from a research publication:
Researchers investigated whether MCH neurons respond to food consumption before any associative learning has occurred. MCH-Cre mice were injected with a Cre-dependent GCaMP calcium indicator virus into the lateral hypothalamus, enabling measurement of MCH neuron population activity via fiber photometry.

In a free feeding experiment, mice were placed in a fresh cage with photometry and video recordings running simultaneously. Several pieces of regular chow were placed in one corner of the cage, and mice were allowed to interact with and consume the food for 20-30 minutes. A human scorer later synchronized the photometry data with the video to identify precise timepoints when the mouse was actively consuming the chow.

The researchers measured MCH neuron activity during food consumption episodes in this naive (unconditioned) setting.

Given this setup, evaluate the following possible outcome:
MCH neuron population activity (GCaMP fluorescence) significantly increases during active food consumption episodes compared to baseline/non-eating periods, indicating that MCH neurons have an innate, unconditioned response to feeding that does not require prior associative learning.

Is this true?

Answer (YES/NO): YES